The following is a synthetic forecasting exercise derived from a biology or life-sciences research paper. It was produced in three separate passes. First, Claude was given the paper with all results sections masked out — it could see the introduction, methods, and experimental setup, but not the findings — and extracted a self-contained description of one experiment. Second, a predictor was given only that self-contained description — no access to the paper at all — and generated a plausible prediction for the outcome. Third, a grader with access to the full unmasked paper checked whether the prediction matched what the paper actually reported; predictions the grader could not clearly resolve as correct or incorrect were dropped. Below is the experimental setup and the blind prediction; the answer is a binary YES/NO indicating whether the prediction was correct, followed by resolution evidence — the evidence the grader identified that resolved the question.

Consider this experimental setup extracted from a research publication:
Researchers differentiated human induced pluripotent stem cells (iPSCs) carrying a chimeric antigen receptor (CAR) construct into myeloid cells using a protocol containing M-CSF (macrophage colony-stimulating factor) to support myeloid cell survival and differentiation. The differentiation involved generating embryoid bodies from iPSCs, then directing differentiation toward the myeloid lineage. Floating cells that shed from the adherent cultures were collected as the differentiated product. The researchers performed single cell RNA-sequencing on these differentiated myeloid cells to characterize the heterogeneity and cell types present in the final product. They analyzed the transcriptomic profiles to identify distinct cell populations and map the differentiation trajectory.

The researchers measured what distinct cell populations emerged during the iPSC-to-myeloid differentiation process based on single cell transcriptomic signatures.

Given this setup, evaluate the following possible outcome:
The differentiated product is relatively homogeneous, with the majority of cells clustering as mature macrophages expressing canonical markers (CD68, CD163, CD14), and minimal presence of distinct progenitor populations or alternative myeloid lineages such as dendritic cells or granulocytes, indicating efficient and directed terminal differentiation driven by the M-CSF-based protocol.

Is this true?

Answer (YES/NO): NO